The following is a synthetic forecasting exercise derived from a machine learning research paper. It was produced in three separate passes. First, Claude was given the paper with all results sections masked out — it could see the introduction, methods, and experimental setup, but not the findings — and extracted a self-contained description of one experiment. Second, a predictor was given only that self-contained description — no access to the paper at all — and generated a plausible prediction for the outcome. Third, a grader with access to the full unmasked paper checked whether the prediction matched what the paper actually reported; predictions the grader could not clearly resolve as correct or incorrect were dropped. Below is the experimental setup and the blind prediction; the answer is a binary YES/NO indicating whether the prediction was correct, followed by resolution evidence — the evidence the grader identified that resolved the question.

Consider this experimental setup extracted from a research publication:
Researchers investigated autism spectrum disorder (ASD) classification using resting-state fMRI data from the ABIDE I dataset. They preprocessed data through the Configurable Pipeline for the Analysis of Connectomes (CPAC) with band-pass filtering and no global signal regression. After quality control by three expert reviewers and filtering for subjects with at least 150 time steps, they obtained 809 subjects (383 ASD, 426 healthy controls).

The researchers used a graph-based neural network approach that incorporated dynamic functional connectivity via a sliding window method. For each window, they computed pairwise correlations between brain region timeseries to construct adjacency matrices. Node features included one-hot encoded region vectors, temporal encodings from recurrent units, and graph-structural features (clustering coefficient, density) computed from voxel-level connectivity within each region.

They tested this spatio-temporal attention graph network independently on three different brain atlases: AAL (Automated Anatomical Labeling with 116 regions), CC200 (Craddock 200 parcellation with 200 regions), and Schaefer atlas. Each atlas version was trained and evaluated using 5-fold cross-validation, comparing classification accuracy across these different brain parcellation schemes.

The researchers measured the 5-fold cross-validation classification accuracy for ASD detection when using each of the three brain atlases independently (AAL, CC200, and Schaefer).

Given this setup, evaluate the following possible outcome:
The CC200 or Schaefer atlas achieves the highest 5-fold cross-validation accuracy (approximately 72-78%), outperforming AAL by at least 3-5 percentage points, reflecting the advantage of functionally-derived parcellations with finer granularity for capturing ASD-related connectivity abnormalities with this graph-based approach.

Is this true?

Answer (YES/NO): NO